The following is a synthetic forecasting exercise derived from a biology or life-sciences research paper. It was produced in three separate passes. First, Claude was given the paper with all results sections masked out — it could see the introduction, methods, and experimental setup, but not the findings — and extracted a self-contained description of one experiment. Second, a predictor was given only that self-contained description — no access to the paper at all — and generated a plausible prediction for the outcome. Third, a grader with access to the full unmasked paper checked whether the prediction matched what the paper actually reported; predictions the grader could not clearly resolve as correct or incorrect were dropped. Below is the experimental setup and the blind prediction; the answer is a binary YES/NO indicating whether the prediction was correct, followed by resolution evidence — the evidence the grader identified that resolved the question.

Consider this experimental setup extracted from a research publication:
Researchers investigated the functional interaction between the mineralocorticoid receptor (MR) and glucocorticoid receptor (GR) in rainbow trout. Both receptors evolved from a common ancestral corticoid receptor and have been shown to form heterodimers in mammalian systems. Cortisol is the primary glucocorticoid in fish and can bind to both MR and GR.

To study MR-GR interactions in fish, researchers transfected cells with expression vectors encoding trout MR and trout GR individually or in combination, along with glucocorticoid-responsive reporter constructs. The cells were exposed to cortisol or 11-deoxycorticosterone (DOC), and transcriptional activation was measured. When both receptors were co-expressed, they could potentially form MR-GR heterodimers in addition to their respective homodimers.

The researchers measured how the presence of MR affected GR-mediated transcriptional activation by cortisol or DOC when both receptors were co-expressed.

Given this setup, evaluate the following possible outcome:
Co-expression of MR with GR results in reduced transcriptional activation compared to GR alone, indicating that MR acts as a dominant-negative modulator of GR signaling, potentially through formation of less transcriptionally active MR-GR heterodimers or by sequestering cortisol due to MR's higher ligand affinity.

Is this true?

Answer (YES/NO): YES